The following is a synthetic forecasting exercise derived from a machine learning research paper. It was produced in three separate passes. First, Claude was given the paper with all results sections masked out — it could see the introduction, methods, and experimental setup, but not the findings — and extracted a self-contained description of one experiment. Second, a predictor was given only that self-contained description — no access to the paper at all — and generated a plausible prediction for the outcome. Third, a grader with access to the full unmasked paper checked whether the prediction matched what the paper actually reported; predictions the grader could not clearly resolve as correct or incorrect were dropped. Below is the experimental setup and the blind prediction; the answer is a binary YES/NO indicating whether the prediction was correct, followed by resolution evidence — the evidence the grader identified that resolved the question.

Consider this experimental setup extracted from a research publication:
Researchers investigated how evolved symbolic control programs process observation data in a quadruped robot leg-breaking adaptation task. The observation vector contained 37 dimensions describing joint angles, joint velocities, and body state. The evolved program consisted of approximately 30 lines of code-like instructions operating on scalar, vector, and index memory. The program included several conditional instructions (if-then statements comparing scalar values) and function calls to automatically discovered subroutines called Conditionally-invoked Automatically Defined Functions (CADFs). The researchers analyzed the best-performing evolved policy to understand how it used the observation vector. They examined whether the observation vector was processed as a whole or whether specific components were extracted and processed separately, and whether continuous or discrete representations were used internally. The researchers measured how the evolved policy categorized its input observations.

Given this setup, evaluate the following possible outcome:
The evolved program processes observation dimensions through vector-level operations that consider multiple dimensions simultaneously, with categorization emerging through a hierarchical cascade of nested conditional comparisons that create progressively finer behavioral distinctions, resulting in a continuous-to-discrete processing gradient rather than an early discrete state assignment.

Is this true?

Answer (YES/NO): NO